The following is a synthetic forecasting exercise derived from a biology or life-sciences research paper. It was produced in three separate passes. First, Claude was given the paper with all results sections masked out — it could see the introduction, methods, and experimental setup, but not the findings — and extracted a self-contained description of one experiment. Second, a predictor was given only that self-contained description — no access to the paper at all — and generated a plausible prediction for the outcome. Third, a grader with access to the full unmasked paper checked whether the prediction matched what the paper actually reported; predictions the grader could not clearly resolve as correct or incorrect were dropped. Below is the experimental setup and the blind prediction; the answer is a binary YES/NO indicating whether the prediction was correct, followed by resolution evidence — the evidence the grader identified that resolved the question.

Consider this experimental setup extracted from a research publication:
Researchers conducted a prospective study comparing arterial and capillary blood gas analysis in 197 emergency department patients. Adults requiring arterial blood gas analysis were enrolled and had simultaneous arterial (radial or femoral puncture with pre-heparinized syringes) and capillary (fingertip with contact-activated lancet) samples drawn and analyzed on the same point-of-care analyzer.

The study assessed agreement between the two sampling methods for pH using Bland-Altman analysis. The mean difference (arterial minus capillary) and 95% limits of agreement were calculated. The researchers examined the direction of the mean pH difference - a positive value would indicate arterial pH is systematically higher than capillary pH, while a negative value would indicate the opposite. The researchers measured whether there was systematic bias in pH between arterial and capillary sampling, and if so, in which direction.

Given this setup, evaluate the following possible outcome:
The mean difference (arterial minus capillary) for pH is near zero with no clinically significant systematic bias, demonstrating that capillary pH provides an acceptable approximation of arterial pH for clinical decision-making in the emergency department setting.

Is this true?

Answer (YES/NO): NO